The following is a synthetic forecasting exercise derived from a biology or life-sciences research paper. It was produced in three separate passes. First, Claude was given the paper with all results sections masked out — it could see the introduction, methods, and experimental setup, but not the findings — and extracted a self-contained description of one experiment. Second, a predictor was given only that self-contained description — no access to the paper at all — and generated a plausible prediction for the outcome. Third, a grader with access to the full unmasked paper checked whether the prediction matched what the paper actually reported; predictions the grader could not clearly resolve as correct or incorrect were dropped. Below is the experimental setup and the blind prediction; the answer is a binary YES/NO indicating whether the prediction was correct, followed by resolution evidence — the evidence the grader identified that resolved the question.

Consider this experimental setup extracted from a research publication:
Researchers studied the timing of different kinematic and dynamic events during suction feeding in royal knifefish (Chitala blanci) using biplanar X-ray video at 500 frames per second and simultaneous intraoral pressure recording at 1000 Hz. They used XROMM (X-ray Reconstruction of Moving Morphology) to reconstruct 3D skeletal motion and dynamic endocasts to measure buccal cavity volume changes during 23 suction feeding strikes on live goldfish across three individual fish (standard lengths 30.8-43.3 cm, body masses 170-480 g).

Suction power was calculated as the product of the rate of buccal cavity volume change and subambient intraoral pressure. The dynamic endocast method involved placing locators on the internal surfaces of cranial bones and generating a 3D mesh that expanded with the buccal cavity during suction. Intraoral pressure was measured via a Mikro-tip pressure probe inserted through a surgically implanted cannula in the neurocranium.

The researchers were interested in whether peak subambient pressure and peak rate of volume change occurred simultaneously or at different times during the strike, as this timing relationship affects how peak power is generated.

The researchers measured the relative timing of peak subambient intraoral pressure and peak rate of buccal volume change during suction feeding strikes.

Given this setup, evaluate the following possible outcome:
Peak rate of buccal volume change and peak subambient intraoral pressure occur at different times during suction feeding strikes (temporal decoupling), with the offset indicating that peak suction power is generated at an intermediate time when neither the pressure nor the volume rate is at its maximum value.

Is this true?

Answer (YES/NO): YES